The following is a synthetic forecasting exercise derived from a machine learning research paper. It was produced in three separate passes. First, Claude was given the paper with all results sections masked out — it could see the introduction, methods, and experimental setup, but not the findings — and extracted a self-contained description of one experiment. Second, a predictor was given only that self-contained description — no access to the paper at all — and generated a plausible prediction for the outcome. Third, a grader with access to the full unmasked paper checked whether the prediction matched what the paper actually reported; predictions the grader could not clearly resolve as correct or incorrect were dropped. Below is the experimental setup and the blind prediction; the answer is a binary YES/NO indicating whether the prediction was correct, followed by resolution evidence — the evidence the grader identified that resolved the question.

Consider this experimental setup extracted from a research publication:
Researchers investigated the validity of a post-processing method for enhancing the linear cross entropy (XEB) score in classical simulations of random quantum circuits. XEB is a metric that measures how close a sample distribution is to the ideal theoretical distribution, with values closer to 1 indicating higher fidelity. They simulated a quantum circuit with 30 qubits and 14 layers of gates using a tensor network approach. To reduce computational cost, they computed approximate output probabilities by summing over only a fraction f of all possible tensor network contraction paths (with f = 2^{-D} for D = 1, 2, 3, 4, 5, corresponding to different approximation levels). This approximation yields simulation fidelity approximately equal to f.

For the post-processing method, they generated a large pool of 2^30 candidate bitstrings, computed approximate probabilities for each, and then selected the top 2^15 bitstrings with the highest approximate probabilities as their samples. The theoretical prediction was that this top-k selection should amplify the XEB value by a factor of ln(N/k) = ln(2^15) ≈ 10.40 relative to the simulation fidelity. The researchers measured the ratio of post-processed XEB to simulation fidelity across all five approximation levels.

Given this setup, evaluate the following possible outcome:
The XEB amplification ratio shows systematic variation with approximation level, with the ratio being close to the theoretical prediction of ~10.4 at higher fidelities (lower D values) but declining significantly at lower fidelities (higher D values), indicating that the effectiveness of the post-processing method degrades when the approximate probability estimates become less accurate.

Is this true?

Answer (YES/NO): NO